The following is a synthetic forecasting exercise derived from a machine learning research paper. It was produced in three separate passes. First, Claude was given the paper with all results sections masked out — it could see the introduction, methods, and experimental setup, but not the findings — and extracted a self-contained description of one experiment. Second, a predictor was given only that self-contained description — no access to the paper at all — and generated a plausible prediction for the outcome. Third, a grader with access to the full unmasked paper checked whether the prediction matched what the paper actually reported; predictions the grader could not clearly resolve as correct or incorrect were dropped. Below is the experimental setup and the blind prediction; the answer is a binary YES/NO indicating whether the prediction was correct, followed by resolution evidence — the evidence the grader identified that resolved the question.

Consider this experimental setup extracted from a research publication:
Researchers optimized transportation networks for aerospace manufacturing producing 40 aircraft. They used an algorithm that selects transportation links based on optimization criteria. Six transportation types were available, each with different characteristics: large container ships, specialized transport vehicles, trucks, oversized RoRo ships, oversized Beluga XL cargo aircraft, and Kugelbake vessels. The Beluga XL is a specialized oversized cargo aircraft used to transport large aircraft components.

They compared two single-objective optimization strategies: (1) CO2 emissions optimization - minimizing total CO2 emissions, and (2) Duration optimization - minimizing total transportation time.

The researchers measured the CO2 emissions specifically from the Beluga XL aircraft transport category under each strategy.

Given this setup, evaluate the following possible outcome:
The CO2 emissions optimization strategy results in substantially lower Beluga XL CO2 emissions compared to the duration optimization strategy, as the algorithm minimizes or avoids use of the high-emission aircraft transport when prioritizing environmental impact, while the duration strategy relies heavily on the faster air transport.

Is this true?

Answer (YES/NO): YES